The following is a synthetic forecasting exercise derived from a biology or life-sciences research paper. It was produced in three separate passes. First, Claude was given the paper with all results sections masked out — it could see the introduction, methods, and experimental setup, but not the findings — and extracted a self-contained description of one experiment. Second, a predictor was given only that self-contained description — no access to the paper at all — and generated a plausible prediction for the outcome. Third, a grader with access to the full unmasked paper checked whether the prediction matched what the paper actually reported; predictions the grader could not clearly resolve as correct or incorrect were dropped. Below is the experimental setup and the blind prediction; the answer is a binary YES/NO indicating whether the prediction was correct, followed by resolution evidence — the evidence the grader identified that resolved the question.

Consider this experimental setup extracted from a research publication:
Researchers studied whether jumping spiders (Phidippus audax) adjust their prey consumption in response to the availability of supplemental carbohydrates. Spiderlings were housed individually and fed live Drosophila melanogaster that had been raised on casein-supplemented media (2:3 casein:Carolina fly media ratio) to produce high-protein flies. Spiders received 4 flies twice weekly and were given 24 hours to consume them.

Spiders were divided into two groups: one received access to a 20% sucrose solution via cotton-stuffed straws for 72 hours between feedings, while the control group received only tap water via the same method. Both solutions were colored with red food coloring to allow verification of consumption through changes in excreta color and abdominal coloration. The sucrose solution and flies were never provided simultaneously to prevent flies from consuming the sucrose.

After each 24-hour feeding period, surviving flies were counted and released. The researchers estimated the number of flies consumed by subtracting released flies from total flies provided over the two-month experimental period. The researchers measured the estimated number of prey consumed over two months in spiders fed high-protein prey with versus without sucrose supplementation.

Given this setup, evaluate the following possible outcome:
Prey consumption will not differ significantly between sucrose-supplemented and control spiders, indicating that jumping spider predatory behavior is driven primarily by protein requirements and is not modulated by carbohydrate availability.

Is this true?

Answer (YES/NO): NO